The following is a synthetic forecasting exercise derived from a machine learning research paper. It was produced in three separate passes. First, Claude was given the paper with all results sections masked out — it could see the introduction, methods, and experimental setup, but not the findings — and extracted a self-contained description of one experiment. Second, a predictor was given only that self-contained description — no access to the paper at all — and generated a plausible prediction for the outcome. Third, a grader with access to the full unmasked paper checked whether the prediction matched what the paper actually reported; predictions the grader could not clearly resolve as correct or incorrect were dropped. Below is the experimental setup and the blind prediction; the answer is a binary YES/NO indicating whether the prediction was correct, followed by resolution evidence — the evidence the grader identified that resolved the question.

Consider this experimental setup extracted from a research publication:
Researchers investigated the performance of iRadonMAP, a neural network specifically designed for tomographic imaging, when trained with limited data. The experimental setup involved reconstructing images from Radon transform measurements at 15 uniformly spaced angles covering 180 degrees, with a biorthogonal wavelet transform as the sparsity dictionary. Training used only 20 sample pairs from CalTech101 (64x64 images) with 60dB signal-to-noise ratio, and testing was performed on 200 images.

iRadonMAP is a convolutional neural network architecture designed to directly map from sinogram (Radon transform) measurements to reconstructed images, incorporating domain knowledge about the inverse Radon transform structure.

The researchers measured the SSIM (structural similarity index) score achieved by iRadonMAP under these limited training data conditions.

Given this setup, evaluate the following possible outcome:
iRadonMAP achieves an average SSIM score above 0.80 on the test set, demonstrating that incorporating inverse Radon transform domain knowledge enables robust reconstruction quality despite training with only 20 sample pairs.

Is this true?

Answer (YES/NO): NO